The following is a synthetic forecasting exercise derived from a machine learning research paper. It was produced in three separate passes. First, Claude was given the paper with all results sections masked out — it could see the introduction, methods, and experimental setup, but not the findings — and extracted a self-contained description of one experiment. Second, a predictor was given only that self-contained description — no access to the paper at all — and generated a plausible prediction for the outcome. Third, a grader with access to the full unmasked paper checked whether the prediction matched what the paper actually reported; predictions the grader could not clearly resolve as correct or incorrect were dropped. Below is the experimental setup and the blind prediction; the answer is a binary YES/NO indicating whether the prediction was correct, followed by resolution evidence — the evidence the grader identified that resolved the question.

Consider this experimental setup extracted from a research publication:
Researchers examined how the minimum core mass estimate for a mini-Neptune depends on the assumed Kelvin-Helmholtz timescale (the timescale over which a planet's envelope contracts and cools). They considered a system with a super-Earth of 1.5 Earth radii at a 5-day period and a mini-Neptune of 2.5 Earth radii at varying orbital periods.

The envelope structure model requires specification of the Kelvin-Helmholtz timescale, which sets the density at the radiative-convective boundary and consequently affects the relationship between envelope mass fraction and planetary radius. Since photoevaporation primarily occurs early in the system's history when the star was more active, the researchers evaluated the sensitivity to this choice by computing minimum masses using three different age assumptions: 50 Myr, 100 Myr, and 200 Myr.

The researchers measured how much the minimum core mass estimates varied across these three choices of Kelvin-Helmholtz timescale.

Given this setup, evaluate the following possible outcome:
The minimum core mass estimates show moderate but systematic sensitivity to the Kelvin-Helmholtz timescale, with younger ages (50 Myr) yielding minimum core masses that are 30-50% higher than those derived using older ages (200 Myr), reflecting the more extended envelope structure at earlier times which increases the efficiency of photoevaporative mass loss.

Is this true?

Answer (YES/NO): NO